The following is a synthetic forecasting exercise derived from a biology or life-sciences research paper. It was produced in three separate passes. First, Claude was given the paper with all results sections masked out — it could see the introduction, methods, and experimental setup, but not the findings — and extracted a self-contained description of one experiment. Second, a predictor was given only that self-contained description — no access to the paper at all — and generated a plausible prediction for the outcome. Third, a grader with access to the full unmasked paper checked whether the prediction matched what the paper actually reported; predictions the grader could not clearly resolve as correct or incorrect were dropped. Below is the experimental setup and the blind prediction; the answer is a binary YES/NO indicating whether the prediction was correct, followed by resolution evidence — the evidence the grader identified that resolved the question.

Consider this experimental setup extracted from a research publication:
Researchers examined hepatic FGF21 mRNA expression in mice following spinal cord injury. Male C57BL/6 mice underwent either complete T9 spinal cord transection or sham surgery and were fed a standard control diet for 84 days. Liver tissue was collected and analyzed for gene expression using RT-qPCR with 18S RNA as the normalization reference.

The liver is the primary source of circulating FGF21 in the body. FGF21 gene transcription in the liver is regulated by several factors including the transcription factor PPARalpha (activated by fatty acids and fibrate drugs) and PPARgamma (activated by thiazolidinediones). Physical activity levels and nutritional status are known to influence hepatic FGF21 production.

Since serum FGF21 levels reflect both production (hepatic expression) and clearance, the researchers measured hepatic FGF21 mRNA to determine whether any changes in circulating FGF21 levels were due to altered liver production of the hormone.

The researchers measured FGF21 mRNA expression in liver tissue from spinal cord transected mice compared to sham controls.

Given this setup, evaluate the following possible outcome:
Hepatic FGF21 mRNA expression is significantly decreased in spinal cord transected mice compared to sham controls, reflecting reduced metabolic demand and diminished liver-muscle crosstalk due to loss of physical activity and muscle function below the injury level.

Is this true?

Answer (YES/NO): YES